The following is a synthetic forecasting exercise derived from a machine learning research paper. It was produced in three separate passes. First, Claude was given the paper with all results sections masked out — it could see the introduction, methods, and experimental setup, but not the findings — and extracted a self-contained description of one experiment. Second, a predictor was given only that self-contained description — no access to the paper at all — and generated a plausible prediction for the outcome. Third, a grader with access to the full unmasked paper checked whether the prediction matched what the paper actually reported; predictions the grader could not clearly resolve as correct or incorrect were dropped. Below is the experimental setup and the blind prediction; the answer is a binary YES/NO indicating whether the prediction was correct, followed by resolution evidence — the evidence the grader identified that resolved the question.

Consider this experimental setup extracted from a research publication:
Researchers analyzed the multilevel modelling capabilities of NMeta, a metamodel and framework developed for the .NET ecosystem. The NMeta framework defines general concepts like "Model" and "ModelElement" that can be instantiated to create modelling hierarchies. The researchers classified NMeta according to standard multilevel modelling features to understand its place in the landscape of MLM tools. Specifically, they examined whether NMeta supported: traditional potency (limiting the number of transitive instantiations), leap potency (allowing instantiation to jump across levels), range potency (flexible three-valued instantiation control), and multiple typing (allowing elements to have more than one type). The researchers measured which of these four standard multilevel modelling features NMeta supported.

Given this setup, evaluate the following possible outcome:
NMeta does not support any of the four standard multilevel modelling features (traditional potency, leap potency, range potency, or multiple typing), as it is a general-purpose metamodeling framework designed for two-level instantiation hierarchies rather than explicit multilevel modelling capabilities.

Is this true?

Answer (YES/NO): YES